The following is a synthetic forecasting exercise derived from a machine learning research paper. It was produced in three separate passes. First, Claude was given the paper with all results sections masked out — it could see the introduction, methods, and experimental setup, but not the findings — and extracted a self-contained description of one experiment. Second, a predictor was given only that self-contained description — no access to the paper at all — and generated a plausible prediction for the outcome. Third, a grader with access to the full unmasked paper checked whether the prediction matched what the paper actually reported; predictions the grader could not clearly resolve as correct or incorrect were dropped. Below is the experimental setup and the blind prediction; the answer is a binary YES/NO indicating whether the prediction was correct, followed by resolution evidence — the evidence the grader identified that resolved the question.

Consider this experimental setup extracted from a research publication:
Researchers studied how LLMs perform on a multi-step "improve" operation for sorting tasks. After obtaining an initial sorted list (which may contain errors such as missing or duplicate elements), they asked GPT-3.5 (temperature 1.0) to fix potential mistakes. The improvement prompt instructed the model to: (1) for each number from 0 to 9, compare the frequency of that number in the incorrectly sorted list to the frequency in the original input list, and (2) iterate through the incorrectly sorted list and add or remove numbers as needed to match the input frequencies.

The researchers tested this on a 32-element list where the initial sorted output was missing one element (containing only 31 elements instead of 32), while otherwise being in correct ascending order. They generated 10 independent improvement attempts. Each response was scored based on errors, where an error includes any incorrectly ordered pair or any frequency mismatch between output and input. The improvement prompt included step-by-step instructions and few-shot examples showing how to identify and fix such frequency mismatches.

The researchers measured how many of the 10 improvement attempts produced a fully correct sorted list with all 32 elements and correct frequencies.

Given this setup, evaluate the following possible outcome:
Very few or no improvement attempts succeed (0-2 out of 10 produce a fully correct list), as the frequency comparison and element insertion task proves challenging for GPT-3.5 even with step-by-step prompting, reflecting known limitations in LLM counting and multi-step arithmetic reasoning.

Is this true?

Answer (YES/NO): YES